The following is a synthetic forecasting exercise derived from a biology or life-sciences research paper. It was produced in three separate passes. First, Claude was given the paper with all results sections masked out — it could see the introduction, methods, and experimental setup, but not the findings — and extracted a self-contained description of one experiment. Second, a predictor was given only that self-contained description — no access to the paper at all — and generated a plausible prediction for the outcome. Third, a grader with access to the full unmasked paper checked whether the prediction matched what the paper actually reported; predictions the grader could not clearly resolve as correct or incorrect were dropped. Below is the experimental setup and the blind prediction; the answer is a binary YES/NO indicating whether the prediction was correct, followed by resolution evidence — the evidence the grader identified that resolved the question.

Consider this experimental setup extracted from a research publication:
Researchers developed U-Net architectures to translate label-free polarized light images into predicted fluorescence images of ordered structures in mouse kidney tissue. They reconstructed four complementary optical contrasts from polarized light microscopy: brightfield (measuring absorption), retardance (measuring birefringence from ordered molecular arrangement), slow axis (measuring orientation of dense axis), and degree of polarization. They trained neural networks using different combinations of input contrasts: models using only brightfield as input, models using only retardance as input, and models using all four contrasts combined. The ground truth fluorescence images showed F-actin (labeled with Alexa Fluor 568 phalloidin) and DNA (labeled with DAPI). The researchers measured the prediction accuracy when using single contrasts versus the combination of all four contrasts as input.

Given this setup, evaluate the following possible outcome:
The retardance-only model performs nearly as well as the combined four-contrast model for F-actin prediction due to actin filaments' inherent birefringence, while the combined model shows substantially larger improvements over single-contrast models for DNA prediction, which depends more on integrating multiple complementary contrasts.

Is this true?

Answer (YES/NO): NO